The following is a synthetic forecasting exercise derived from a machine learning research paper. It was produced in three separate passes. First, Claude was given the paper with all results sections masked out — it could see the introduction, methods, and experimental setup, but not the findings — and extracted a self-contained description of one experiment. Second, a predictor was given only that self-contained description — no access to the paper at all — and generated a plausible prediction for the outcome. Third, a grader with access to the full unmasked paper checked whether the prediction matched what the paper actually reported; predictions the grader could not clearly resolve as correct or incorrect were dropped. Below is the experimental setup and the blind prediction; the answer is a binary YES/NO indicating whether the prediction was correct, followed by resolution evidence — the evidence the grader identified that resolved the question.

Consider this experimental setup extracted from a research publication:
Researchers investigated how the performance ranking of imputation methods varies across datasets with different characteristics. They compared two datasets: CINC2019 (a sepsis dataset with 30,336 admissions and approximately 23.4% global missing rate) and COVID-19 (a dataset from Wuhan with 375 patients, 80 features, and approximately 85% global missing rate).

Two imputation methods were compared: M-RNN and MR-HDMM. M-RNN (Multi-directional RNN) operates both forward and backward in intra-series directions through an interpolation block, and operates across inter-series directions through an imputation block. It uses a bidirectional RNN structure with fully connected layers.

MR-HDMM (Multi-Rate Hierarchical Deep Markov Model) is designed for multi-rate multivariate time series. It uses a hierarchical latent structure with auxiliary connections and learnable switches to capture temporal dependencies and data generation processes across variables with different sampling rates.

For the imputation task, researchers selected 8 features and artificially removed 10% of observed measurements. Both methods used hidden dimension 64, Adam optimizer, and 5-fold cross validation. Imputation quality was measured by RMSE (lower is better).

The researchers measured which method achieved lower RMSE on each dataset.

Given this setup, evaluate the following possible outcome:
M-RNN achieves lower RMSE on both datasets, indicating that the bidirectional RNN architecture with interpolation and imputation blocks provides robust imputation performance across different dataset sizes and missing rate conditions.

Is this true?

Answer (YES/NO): NO